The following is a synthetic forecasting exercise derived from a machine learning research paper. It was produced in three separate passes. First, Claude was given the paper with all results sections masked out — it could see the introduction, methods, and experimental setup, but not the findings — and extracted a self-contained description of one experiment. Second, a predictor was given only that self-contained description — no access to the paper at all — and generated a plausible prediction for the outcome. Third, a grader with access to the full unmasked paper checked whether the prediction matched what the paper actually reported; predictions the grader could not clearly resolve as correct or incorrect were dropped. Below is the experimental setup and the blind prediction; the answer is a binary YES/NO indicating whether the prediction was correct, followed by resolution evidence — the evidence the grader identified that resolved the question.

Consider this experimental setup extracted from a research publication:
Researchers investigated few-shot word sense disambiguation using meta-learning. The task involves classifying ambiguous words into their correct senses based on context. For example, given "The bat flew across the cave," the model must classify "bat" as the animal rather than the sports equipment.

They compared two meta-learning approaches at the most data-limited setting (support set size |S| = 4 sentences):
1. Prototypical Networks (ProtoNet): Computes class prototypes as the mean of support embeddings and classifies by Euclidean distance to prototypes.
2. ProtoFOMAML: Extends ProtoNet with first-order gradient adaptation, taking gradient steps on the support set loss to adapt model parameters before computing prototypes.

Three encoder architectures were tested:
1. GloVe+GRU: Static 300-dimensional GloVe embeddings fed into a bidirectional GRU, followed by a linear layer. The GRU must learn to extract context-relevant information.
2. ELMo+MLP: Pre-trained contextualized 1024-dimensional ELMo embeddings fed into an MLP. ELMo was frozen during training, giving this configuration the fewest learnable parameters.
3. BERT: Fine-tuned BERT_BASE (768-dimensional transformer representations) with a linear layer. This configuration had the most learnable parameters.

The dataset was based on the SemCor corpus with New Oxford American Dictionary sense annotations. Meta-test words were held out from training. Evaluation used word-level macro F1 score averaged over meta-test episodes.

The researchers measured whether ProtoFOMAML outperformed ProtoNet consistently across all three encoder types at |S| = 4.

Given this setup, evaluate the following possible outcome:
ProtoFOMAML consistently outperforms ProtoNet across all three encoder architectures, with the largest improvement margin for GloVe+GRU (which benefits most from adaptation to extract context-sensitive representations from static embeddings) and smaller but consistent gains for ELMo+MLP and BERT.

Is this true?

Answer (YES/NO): NO